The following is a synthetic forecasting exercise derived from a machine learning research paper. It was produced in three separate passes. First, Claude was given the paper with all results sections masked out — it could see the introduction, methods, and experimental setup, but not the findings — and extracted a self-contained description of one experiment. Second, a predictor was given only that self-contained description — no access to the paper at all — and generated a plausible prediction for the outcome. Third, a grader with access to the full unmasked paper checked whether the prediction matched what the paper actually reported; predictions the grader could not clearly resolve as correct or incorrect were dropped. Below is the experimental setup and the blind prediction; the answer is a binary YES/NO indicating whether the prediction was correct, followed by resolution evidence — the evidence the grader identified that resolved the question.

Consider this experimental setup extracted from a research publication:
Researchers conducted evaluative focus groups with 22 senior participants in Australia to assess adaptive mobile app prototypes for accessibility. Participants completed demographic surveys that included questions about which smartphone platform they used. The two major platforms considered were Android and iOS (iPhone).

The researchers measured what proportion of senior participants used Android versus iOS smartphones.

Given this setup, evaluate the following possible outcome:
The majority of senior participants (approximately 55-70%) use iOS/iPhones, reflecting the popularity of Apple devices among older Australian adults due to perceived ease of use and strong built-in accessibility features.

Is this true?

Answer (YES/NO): NO